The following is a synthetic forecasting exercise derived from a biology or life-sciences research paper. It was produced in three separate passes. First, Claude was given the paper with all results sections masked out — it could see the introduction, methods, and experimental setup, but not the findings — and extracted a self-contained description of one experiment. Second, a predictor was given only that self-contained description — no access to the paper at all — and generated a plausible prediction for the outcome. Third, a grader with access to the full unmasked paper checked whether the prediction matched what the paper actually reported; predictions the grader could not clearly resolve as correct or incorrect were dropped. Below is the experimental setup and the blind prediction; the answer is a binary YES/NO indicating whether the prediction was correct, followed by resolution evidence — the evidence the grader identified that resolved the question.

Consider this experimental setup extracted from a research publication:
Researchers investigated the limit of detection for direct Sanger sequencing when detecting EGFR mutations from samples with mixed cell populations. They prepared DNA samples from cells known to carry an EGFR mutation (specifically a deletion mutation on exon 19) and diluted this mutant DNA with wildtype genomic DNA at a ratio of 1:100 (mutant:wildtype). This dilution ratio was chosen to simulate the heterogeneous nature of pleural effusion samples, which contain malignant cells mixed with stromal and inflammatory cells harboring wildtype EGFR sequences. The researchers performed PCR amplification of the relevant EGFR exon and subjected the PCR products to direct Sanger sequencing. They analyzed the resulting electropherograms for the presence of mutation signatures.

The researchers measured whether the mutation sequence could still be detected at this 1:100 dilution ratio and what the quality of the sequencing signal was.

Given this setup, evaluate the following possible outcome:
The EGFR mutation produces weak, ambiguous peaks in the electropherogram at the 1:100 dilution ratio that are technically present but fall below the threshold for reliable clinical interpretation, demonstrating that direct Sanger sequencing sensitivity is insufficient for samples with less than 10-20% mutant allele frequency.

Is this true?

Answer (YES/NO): NO